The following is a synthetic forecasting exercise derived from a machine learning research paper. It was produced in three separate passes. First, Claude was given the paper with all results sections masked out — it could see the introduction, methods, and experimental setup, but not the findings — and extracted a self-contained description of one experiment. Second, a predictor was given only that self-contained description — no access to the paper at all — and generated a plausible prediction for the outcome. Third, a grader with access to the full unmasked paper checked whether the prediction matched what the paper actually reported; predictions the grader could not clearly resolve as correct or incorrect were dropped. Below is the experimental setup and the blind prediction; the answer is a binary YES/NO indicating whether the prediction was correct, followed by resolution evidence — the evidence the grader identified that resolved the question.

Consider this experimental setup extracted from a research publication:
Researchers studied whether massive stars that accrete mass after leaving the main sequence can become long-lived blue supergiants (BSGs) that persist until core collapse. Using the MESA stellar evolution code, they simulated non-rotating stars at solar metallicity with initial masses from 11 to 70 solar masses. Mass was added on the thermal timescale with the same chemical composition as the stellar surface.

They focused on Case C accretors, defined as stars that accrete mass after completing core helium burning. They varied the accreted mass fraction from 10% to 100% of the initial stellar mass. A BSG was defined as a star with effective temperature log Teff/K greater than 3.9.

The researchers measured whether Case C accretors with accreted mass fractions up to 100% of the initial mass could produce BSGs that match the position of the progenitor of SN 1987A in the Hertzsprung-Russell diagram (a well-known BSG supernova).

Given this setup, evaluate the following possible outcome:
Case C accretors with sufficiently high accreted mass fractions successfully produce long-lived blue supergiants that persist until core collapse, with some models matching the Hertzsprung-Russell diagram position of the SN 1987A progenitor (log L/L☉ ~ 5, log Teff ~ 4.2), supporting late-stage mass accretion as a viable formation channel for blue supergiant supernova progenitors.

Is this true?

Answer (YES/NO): NO